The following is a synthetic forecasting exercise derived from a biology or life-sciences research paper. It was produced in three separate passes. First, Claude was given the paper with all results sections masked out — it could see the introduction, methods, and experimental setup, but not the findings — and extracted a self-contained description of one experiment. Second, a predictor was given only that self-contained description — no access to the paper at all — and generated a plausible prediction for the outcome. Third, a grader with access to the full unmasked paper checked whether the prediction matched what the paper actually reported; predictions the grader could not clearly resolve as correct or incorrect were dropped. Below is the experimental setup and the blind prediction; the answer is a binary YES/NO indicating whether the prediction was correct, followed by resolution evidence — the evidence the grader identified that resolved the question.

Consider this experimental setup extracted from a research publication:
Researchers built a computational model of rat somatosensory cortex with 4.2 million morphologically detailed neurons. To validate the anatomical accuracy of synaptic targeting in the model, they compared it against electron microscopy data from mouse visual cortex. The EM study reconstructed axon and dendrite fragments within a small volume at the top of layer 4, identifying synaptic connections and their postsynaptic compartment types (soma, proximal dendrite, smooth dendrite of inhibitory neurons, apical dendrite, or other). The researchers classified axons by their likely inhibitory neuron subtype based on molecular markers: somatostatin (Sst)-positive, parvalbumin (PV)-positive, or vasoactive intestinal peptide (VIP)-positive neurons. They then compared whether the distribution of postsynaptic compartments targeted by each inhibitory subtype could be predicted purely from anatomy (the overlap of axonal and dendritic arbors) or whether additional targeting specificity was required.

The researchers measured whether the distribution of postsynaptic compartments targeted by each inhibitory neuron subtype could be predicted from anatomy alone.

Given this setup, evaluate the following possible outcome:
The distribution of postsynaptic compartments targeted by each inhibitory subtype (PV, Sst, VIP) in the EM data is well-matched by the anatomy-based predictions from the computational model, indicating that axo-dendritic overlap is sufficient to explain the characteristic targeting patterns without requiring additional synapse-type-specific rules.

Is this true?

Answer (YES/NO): NO